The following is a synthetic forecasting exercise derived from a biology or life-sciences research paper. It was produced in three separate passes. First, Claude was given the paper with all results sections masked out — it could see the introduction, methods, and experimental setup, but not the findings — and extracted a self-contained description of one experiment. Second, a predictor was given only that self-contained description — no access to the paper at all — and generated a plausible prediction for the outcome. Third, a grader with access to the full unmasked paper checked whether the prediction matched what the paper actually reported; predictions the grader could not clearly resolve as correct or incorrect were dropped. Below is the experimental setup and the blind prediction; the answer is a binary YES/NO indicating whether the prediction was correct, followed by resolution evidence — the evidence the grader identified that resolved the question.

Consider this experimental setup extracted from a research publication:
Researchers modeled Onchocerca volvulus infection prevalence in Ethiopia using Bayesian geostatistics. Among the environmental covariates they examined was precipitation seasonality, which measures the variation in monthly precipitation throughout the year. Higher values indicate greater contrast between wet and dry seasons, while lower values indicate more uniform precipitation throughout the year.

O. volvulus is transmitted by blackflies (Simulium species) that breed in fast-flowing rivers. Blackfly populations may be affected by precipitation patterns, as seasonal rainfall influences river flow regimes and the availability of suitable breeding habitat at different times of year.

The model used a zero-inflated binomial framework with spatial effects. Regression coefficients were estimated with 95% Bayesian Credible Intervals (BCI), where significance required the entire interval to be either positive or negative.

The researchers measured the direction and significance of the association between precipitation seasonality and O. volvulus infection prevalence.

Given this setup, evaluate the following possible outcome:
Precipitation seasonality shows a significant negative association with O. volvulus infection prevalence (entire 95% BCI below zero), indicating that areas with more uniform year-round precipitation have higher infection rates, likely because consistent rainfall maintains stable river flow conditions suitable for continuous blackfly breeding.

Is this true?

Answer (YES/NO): YES